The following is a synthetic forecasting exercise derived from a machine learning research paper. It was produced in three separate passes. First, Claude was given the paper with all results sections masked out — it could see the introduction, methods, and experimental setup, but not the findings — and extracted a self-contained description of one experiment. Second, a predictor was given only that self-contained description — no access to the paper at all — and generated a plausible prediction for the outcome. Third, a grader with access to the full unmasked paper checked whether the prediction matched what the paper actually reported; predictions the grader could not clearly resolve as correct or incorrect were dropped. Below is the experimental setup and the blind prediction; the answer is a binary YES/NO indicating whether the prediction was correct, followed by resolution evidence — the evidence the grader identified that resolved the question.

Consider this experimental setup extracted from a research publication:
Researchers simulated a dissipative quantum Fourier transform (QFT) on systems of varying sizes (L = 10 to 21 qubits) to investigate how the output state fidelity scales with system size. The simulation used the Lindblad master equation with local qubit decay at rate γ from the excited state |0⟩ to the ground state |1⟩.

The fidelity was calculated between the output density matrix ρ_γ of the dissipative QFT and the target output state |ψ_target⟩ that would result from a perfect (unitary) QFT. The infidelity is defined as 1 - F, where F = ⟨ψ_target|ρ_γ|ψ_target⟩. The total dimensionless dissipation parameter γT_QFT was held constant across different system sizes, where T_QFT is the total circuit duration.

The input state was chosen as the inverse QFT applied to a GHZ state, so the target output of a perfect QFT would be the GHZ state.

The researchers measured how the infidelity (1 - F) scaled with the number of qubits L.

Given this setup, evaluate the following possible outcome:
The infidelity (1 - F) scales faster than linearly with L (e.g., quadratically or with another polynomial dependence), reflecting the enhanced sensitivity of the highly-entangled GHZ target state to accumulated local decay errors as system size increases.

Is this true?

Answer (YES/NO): YES